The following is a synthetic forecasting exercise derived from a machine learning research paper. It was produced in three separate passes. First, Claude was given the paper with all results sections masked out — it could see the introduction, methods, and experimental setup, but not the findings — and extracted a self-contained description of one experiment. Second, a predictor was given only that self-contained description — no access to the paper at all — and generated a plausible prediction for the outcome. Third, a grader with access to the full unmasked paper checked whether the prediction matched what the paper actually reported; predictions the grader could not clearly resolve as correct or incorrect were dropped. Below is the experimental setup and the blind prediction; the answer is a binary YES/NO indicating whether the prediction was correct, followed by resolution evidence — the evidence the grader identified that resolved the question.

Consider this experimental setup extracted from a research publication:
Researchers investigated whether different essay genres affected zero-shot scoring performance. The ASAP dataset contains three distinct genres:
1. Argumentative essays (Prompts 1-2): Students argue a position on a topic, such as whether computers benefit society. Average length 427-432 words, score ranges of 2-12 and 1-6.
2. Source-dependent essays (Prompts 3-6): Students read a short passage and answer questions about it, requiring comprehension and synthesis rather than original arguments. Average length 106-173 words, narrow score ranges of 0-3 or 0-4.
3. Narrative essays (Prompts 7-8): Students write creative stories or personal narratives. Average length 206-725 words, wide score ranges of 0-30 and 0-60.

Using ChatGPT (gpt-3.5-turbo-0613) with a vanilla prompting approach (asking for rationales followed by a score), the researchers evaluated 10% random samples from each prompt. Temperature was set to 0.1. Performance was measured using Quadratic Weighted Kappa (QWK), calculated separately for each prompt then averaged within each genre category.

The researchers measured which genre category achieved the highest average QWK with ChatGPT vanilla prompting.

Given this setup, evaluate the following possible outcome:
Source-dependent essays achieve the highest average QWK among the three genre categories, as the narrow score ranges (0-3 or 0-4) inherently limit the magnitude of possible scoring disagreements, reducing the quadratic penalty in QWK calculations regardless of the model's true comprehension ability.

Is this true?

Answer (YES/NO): YES